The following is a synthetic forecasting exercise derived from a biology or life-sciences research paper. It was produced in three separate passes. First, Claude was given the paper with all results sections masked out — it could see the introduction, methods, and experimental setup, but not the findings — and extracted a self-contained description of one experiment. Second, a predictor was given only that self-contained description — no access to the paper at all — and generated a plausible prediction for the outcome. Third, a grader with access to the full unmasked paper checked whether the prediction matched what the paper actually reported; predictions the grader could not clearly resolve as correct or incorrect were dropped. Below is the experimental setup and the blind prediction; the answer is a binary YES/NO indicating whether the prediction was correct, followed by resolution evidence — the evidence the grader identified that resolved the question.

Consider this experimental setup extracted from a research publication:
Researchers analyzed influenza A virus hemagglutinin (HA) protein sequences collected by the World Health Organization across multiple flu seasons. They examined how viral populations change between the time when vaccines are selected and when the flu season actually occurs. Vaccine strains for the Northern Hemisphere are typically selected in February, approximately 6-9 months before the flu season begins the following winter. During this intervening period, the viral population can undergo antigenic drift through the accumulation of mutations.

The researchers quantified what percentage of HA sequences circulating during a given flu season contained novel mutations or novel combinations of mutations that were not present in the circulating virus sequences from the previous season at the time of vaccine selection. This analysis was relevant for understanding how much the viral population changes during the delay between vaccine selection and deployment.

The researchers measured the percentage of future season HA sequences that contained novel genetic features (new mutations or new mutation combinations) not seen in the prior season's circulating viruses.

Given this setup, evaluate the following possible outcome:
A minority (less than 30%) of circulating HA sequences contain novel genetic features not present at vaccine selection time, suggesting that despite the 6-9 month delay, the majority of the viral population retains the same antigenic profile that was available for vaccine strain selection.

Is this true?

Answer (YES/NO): NO